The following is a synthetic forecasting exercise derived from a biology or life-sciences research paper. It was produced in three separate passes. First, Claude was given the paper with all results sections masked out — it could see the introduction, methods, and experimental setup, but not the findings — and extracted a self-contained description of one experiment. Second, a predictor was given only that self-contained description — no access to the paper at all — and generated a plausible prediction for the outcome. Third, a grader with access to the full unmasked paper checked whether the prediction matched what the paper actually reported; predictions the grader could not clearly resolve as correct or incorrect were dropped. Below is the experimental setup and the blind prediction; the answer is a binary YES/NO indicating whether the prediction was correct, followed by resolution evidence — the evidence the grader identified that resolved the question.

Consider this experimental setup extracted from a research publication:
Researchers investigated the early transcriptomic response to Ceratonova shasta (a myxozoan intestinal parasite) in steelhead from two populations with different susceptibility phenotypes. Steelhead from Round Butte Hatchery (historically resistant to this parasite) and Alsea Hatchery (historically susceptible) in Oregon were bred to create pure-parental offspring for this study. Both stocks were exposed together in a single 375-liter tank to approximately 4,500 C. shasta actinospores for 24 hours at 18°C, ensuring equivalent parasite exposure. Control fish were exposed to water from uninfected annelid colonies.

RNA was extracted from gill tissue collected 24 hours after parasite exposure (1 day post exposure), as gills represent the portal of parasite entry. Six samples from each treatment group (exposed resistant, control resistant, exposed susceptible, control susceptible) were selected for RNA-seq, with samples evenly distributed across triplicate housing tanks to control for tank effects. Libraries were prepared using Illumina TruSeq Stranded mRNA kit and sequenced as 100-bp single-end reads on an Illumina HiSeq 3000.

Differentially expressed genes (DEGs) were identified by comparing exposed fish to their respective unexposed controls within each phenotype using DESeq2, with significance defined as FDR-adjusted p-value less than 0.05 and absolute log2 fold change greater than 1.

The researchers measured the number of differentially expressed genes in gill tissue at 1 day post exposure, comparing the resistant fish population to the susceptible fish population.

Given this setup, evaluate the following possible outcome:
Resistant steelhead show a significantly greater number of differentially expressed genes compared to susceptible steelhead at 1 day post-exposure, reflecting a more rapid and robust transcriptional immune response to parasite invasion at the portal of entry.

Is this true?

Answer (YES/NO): NO